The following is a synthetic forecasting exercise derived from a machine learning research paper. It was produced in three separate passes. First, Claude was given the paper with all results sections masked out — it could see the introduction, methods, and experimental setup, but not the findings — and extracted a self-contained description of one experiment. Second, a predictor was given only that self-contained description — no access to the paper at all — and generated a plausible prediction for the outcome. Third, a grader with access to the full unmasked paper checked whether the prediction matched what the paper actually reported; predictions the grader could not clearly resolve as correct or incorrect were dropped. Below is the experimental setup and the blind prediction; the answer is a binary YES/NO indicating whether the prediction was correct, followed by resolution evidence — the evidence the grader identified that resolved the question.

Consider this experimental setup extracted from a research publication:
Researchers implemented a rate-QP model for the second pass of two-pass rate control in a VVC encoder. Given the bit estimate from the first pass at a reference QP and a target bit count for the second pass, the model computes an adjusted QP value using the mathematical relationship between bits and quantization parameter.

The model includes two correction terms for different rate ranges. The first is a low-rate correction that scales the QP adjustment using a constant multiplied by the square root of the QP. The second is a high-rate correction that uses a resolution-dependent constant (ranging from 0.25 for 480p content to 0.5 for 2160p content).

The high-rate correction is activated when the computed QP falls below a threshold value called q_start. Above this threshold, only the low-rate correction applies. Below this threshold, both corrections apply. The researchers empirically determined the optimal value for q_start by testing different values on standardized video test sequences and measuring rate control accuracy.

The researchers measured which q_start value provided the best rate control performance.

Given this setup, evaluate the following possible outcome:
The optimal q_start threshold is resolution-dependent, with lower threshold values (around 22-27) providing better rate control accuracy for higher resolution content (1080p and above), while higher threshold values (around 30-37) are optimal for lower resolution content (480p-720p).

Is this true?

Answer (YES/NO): NO